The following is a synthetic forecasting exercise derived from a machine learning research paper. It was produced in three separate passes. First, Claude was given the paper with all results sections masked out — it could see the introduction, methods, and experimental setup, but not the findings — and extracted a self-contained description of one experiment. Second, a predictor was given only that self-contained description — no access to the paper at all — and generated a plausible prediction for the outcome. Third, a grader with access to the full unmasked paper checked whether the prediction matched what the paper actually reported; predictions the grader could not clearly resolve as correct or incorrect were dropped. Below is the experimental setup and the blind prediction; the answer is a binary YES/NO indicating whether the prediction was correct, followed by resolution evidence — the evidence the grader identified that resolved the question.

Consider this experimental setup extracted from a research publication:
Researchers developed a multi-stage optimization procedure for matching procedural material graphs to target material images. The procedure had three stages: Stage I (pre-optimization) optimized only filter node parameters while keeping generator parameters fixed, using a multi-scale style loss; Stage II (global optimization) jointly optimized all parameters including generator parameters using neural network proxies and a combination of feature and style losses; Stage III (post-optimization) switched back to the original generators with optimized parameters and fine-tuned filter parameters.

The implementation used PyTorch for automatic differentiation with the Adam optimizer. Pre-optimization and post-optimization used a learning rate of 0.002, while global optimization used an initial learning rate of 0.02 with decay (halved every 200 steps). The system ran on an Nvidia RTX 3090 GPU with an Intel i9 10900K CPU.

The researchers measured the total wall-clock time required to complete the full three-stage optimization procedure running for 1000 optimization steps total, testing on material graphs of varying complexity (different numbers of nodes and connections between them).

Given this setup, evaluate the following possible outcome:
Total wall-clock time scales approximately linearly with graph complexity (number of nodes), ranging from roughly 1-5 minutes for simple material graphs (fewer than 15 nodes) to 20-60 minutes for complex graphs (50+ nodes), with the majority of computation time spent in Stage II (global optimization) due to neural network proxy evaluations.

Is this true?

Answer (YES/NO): NO